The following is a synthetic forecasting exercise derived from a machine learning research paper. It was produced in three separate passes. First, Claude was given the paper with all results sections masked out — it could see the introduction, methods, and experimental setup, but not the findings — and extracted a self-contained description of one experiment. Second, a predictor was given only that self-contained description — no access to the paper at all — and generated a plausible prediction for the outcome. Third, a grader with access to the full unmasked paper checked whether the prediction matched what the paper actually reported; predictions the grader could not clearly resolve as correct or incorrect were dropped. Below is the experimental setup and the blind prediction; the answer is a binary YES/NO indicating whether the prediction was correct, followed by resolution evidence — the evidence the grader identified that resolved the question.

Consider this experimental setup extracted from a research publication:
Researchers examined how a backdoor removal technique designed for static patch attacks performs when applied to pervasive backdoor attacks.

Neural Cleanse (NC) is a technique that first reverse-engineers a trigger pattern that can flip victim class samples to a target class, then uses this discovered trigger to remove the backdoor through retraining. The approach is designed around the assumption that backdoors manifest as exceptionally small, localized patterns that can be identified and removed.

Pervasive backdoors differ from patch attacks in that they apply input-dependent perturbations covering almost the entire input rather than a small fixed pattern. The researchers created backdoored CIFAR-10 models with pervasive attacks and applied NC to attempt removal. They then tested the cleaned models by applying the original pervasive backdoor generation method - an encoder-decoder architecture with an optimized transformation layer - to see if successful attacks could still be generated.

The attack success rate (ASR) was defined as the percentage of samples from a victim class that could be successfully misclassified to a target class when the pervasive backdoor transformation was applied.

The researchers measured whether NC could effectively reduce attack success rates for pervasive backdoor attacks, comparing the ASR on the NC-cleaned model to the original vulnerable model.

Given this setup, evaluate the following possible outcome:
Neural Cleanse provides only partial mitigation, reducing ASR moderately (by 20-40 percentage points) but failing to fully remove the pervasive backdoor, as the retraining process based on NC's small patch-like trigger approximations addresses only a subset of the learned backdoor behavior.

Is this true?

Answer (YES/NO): YES